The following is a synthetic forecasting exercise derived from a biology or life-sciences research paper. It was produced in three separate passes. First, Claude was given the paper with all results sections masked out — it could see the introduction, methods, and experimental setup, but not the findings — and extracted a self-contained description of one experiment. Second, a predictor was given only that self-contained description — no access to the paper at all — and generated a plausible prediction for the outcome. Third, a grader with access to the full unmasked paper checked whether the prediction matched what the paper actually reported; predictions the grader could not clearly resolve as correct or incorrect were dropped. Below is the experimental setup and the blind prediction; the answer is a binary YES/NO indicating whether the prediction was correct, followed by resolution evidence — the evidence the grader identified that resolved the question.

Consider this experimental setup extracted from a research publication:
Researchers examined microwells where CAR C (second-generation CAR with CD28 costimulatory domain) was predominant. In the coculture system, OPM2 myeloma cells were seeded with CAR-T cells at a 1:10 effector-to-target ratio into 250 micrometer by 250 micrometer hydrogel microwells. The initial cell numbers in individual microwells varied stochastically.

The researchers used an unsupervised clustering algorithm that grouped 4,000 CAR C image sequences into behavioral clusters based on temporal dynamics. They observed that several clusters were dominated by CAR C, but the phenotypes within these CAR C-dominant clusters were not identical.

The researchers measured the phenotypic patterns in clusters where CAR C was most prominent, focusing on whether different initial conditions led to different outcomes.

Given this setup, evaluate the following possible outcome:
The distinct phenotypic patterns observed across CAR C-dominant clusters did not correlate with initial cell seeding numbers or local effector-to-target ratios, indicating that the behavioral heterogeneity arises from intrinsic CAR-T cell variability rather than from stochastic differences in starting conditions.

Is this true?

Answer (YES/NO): NO